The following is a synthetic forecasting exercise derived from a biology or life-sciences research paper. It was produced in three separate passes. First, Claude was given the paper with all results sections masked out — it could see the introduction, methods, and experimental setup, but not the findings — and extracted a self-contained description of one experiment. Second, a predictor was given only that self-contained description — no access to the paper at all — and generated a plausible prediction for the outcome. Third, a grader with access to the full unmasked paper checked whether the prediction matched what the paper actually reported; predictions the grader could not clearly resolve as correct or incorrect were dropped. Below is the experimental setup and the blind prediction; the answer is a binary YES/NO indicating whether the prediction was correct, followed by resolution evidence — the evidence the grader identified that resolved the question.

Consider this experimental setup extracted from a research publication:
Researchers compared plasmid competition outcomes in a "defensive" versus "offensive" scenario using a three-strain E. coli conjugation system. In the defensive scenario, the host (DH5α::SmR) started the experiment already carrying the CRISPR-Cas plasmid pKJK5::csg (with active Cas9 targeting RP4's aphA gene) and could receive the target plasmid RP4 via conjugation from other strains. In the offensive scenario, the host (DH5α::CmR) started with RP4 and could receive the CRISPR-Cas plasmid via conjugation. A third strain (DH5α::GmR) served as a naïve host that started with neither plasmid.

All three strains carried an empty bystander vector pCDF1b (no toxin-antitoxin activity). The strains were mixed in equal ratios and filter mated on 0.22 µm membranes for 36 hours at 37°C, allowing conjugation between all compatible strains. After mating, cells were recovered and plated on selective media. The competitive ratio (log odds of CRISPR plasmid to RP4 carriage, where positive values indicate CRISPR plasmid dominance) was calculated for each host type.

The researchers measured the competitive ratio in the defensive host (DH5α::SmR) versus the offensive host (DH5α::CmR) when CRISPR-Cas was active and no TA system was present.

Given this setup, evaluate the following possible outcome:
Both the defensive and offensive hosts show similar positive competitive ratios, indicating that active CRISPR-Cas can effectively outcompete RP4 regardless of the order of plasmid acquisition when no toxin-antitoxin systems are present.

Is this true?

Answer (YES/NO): NO